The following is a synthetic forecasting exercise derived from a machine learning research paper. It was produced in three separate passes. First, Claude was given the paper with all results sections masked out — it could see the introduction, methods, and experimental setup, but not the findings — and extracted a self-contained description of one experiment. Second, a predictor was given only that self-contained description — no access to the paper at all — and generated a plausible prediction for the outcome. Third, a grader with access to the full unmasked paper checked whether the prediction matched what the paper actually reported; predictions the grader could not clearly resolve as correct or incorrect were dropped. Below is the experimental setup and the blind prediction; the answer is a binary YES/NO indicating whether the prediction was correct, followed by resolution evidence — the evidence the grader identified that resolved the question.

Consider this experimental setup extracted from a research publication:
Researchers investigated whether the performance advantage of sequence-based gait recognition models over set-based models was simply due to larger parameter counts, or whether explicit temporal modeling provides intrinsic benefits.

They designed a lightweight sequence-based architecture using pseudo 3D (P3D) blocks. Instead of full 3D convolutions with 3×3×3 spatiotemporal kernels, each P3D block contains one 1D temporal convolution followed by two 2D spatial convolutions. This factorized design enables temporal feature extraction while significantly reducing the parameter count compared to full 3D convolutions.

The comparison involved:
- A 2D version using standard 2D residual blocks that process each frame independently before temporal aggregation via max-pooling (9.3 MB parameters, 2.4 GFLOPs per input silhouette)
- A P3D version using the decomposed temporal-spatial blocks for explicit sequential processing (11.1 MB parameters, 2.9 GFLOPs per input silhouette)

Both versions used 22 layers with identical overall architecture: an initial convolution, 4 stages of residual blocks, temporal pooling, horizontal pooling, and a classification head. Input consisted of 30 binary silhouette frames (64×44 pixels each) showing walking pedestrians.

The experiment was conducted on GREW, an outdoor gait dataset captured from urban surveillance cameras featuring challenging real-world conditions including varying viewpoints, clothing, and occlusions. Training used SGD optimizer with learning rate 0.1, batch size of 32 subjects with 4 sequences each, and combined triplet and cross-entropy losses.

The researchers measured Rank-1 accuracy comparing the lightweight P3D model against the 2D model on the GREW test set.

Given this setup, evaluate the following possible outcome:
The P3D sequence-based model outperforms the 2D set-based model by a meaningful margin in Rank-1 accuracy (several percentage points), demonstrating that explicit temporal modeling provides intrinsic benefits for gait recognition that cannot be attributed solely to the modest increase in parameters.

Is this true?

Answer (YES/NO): YES